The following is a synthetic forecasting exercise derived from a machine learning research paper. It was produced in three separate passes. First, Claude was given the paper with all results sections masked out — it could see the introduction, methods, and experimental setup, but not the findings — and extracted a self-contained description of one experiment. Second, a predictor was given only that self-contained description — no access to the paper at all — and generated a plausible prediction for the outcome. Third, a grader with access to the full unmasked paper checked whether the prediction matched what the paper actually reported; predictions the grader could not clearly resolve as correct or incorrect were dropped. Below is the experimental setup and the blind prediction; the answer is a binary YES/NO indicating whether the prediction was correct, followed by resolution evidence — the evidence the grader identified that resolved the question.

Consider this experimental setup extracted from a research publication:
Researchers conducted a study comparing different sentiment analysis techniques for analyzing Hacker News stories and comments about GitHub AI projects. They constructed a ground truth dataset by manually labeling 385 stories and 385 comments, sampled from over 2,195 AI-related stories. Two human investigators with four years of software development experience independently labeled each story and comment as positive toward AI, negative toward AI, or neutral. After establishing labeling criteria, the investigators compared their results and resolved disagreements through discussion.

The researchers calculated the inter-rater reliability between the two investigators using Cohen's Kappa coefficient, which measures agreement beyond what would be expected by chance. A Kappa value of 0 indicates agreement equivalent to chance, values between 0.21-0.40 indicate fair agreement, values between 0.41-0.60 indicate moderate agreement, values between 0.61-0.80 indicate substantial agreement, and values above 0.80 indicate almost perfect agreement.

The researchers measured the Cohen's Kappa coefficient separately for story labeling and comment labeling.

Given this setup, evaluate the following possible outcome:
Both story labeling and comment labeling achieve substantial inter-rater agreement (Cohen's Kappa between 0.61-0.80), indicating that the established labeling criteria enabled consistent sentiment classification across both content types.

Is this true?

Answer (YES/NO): YES